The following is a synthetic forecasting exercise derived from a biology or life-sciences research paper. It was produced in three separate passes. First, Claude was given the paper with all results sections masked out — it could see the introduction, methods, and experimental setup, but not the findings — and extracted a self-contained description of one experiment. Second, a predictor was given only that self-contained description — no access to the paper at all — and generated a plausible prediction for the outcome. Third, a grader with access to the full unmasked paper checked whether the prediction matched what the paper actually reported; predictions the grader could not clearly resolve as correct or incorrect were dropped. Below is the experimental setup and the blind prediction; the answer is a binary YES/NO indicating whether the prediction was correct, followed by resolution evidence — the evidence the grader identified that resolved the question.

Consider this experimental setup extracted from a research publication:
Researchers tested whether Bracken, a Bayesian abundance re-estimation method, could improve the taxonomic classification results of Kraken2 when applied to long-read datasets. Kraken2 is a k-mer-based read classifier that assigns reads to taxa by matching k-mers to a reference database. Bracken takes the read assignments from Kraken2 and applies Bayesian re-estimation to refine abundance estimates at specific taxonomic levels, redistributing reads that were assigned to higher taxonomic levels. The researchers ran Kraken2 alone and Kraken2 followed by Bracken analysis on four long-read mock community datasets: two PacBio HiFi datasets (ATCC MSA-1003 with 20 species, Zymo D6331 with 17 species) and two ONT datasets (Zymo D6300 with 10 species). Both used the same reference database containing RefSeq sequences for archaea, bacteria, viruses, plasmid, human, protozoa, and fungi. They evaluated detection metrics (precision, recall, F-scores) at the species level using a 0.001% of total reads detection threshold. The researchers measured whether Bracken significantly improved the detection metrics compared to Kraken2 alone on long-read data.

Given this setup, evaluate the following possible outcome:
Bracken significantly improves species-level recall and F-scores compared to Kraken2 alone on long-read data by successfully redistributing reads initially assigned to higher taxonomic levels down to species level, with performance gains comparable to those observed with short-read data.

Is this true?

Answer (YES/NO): NO